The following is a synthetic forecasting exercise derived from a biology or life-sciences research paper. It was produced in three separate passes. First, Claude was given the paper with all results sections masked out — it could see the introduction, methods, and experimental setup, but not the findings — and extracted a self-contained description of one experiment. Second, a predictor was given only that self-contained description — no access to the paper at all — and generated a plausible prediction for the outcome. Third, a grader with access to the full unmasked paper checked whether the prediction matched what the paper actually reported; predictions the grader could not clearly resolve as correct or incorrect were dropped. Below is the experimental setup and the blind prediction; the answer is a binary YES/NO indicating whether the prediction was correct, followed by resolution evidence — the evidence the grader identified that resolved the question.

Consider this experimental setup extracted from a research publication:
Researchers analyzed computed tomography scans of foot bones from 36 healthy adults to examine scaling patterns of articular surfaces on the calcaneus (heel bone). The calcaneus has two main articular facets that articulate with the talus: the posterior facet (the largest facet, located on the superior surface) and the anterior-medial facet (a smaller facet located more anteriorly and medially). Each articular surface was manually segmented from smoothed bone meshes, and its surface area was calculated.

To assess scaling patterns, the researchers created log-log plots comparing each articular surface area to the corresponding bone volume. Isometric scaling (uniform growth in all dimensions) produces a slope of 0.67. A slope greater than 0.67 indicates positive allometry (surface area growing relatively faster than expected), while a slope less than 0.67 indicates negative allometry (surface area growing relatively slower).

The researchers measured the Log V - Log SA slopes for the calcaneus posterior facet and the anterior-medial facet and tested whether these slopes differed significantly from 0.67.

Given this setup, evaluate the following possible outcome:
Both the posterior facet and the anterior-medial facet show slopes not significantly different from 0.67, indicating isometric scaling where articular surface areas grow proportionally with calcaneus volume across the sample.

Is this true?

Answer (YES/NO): NO